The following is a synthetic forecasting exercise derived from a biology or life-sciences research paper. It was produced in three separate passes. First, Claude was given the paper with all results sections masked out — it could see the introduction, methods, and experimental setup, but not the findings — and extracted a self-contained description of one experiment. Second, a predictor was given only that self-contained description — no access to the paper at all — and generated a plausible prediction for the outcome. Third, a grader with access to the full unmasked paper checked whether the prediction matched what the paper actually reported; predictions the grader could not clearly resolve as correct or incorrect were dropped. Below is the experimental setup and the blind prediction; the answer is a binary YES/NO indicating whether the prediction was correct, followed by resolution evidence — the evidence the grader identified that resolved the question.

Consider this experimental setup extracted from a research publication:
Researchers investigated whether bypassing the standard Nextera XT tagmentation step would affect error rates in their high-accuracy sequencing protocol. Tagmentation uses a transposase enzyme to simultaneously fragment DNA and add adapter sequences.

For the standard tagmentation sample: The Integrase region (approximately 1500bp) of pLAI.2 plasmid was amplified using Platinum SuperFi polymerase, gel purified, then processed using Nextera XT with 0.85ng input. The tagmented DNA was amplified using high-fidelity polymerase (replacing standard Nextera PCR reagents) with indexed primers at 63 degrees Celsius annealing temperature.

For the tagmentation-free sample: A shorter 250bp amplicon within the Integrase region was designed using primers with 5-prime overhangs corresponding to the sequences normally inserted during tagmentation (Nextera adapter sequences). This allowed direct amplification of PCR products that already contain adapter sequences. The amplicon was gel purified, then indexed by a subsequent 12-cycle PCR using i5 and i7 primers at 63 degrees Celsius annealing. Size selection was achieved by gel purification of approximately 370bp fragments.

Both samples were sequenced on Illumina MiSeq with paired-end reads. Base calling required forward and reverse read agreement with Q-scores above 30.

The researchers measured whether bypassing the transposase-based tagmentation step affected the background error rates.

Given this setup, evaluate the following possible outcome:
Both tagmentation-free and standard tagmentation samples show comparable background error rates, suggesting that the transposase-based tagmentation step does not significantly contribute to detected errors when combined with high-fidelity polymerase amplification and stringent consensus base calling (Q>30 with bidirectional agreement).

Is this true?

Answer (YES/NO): YES